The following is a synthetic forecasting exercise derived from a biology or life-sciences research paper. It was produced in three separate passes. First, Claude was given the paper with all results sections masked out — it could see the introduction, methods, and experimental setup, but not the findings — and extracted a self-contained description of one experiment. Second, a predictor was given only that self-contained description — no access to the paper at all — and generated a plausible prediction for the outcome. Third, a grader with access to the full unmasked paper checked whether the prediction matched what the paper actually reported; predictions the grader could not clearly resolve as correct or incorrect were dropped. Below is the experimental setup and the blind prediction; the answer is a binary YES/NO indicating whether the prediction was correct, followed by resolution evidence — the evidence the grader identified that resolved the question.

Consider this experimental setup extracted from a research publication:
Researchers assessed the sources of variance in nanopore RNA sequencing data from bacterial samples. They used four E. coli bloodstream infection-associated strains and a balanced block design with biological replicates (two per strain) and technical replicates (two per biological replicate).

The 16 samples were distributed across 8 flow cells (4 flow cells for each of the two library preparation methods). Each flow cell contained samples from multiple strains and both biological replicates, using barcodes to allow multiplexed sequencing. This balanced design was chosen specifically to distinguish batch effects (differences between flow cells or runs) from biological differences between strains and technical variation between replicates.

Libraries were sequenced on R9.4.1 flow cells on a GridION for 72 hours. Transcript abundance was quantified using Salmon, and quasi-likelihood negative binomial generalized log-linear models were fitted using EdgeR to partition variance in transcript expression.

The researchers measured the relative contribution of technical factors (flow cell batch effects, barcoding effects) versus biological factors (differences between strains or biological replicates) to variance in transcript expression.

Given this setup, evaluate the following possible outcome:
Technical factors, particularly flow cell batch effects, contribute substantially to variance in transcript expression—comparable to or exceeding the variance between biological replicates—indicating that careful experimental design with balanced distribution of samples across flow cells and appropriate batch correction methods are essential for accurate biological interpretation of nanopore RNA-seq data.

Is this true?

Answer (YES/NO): NO